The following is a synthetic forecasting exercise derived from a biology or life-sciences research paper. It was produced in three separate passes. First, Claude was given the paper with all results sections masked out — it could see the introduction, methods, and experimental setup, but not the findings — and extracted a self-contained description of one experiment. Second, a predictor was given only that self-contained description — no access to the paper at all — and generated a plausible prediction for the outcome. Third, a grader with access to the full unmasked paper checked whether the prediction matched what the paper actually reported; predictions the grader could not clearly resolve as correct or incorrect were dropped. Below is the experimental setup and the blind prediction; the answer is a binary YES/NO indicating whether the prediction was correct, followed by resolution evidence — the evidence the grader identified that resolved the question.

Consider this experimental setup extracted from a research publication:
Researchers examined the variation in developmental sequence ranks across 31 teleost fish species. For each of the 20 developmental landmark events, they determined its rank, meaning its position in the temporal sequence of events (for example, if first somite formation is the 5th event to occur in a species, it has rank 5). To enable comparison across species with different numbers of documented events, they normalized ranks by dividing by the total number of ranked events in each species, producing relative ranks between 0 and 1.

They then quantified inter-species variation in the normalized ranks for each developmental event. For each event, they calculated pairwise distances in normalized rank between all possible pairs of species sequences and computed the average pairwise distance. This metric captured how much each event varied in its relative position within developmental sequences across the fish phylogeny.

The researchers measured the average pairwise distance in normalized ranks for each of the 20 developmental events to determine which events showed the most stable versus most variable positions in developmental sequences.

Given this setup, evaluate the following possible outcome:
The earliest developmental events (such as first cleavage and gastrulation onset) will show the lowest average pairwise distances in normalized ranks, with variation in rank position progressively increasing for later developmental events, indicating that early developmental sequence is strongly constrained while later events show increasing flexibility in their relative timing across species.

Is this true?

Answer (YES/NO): NO